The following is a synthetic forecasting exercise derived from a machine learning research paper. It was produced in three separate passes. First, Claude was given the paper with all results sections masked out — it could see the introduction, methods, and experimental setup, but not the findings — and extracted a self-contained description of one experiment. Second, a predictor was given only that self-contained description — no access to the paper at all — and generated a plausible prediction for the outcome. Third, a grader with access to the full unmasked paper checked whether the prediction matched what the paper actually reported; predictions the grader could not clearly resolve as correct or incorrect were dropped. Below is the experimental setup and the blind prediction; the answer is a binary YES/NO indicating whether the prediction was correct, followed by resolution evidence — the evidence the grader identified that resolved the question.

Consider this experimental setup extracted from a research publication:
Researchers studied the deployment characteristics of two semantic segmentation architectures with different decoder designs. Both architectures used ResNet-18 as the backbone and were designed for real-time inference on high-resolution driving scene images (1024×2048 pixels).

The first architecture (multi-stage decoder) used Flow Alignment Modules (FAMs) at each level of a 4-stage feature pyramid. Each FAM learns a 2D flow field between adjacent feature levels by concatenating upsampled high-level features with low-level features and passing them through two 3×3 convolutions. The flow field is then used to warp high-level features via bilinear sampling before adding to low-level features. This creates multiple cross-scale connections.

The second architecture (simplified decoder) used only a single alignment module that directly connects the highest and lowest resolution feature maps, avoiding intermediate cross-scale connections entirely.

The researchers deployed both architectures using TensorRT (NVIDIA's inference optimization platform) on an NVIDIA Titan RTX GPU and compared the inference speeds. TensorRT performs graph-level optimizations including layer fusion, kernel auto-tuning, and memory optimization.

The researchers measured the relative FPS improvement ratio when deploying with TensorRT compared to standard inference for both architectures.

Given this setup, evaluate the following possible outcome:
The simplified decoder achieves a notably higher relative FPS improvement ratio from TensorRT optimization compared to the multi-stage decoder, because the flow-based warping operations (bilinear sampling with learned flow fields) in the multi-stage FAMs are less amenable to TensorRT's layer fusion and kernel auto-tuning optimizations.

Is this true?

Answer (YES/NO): YES